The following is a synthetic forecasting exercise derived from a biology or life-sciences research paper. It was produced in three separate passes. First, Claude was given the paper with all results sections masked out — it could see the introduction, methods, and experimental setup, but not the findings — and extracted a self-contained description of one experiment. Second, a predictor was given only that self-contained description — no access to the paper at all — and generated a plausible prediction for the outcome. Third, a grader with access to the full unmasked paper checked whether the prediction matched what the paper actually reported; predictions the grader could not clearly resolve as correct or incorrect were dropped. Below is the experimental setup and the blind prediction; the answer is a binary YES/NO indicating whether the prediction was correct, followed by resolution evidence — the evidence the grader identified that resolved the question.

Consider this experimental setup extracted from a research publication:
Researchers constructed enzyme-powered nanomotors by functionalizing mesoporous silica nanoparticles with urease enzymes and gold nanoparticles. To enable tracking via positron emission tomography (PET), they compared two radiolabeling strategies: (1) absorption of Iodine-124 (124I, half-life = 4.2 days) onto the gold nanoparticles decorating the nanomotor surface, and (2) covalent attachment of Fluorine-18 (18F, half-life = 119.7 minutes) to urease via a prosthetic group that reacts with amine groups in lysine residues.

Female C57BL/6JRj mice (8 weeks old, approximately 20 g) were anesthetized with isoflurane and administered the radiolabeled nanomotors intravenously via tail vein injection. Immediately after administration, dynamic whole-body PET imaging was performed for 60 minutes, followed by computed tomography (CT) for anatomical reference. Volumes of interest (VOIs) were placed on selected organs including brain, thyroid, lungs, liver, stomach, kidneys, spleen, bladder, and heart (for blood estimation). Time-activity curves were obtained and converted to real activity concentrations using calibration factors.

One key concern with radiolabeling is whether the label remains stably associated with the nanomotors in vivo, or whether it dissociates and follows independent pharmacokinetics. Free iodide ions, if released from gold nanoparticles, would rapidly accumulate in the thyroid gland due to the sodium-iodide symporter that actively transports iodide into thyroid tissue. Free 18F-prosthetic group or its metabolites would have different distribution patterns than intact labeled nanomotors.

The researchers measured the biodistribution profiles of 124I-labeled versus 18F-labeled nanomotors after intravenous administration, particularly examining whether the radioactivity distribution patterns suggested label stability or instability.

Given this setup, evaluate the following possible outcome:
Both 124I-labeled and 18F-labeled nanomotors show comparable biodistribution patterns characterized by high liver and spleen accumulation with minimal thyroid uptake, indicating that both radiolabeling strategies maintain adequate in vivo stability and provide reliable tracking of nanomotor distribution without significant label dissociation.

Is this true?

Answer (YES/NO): NO